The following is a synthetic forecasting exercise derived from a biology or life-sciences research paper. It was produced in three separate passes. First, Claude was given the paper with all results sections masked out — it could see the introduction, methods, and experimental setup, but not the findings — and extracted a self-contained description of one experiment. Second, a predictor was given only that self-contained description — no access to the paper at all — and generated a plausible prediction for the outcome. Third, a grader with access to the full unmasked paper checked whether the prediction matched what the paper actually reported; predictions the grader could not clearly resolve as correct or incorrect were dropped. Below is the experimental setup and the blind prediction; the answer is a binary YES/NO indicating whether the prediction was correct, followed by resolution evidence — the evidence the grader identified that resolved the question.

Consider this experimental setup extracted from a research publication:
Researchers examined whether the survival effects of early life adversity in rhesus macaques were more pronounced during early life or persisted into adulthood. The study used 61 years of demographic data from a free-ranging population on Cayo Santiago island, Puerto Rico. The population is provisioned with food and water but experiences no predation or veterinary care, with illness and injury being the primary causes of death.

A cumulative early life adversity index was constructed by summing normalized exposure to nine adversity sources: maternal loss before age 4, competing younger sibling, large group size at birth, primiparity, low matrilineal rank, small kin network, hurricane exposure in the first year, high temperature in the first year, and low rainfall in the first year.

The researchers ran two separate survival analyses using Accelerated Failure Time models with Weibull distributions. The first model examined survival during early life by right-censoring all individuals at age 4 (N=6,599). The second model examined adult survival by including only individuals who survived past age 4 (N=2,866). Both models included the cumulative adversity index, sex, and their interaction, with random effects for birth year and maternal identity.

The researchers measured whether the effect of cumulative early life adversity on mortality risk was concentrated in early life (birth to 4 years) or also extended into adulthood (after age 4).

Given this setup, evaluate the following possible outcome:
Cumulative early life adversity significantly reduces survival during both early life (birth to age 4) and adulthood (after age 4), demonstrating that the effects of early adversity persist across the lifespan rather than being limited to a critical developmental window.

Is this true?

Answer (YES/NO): YES